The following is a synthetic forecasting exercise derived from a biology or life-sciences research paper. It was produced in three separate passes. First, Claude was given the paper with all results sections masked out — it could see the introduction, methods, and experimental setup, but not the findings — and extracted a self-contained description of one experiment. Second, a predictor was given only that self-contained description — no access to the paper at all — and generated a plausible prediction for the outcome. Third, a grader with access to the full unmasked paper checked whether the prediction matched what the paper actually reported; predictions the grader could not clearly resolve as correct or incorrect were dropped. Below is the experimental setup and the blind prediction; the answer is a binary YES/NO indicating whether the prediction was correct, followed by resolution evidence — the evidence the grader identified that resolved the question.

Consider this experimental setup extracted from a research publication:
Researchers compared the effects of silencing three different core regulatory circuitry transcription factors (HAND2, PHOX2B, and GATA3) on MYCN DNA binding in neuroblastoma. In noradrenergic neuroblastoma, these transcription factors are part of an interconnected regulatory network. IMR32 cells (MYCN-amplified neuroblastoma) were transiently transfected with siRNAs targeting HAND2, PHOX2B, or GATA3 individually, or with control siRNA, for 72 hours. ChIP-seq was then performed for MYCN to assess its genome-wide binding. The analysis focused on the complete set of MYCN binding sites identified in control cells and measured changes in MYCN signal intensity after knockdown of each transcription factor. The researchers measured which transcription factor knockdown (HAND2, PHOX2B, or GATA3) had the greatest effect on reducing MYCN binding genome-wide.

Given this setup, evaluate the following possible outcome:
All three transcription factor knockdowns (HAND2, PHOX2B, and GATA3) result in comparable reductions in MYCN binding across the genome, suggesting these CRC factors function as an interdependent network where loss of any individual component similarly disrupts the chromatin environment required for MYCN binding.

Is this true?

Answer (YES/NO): NO